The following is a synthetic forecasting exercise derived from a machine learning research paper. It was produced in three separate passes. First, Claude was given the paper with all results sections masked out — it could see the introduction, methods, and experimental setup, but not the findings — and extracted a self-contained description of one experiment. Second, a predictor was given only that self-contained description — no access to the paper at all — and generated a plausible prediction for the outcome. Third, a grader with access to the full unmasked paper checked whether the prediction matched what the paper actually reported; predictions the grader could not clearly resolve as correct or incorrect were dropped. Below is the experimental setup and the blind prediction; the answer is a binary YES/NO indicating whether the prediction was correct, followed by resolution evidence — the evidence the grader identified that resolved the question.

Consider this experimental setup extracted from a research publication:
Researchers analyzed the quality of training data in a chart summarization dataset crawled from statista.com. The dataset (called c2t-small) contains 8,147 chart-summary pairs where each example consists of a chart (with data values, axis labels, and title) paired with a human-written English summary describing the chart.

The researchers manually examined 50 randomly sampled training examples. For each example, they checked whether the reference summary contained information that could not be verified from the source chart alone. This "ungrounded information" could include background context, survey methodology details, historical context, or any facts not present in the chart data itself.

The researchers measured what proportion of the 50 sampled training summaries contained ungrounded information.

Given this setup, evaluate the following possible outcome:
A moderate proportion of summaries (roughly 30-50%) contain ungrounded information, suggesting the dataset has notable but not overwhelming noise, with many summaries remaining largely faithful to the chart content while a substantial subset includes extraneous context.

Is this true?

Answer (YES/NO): YES